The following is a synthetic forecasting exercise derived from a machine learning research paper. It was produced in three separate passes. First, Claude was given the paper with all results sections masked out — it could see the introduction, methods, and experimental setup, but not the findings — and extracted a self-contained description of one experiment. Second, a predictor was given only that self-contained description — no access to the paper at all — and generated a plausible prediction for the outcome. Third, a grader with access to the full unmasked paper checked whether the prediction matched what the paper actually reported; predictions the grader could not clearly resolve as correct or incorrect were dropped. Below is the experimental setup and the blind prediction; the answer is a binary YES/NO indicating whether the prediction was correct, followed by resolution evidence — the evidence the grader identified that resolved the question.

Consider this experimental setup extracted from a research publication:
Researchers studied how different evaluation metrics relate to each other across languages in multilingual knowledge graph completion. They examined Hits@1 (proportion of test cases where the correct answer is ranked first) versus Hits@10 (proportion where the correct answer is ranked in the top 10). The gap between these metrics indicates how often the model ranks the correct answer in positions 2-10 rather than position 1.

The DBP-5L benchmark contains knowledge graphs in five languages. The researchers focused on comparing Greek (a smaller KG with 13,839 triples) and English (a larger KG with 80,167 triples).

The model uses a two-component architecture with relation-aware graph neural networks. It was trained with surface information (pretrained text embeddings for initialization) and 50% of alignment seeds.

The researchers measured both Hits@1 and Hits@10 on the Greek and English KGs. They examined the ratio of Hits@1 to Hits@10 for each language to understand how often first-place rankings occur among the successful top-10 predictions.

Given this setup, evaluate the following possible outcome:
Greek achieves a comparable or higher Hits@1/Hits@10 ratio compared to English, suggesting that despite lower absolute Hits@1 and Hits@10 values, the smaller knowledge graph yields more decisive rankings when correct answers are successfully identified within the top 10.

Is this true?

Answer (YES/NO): NO